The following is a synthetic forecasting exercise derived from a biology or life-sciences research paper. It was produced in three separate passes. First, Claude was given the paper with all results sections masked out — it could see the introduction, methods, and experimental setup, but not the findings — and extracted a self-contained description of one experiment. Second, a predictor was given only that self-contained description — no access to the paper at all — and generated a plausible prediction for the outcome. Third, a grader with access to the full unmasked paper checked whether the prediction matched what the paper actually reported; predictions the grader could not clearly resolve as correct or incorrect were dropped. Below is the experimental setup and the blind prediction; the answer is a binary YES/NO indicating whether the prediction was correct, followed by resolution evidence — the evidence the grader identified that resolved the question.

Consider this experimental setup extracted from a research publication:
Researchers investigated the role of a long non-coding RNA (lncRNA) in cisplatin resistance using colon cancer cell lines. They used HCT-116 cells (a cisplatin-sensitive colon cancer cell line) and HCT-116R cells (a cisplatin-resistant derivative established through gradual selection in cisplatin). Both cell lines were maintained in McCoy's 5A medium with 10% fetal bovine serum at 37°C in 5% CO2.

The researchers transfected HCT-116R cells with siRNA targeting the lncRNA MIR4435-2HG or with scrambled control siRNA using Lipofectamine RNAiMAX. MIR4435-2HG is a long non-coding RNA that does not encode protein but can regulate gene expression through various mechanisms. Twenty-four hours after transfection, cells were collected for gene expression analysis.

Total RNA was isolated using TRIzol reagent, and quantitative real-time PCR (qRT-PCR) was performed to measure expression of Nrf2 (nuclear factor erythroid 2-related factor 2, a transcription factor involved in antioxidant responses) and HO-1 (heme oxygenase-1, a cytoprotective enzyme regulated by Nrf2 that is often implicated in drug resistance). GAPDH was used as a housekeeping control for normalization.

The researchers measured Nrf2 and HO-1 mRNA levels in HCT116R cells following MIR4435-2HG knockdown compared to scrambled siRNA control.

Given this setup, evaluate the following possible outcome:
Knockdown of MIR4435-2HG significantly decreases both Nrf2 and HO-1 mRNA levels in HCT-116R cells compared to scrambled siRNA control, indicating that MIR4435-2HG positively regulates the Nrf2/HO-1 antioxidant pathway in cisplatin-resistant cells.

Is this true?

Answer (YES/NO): YES